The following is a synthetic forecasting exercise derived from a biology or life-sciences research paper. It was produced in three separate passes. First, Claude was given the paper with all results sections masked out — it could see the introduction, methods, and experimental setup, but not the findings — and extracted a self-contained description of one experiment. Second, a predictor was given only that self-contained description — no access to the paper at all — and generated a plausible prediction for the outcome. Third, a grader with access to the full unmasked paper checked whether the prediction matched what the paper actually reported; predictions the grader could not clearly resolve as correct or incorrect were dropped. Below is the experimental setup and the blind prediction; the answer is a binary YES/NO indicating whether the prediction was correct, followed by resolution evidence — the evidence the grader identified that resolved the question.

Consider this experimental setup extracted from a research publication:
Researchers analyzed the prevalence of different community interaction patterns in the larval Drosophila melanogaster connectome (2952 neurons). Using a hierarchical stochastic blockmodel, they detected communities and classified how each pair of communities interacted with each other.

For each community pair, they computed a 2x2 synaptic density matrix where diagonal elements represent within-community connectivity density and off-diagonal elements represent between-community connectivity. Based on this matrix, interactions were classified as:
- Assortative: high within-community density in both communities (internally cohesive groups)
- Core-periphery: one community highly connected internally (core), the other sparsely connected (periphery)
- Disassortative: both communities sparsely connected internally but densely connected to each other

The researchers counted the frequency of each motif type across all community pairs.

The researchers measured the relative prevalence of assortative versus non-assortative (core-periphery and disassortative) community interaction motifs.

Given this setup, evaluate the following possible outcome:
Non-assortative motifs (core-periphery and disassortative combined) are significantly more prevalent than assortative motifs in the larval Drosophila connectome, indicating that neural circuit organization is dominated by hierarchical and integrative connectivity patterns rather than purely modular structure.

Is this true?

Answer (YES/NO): NO